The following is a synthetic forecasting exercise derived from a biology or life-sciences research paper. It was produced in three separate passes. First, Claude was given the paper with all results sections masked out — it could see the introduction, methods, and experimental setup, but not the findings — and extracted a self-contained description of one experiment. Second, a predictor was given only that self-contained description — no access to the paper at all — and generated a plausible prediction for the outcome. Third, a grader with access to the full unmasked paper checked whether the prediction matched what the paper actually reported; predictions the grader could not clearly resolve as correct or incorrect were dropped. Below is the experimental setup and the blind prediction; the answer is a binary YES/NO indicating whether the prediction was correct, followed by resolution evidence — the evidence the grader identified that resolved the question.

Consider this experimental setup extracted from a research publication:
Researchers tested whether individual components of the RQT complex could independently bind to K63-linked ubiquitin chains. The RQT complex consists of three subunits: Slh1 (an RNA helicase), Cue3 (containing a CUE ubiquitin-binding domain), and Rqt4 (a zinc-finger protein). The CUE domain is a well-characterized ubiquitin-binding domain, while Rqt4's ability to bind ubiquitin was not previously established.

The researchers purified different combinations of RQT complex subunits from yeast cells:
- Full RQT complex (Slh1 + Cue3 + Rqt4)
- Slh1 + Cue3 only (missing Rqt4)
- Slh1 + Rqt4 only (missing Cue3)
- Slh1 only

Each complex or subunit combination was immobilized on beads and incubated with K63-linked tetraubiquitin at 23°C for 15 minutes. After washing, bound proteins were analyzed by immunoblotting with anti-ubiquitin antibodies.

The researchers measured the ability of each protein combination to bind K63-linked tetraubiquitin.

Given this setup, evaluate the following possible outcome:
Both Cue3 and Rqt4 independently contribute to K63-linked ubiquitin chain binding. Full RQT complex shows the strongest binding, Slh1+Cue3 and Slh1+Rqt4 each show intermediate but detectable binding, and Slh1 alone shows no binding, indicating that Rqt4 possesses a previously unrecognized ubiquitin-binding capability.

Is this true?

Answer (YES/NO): YES